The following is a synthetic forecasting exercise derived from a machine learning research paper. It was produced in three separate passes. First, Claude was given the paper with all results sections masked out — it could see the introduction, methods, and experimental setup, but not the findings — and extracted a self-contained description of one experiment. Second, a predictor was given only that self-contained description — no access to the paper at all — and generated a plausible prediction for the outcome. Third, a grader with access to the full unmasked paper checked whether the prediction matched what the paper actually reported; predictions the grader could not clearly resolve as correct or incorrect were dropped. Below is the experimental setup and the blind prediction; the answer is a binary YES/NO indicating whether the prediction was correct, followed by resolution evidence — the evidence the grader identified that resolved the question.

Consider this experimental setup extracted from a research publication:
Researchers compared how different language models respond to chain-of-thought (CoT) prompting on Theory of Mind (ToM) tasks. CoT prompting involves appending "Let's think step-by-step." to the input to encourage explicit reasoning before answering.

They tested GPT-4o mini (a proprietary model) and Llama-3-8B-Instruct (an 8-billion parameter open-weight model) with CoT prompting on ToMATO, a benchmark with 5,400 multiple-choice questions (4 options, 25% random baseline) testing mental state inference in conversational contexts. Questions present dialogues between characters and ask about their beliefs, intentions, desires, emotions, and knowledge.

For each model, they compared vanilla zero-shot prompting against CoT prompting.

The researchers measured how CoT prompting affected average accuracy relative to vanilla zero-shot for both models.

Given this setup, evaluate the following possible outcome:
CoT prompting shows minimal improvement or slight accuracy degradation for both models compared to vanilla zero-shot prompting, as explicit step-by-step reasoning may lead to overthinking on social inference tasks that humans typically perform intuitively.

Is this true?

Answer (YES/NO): NO